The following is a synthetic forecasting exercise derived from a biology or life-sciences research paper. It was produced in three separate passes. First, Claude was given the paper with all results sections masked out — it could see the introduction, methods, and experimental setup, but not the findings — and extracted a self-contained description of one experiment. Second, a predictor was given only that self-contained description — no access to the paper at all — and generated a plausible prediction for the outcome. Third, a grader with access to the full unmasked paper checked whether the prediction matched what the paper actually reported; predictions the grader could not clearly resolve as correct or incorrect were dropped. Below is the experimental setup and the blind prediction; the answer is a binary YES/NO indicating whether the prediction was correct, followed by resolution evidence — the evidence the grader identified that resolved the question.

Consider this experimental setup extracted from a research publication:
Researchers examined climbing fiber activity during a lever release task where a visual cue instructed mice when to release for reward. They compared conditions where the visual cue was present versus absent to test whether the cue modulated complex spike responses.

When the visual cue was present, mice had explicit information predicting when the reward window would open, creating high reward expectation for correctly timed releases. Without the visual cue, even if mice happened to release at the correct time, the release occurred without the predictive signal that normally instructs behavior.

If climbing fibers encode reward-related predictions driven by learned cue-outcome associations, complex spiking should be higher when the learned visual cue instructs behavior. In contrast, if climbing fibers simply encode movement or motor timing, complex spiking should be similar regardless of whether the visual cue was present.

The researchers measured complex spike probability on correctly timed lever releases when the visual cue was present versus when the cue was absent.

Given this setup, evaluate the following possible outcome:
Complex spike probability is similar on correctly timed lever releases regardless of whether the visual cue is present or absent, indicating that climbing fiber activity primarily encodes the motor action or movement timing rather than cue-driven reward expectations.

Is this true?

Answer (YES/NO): NO